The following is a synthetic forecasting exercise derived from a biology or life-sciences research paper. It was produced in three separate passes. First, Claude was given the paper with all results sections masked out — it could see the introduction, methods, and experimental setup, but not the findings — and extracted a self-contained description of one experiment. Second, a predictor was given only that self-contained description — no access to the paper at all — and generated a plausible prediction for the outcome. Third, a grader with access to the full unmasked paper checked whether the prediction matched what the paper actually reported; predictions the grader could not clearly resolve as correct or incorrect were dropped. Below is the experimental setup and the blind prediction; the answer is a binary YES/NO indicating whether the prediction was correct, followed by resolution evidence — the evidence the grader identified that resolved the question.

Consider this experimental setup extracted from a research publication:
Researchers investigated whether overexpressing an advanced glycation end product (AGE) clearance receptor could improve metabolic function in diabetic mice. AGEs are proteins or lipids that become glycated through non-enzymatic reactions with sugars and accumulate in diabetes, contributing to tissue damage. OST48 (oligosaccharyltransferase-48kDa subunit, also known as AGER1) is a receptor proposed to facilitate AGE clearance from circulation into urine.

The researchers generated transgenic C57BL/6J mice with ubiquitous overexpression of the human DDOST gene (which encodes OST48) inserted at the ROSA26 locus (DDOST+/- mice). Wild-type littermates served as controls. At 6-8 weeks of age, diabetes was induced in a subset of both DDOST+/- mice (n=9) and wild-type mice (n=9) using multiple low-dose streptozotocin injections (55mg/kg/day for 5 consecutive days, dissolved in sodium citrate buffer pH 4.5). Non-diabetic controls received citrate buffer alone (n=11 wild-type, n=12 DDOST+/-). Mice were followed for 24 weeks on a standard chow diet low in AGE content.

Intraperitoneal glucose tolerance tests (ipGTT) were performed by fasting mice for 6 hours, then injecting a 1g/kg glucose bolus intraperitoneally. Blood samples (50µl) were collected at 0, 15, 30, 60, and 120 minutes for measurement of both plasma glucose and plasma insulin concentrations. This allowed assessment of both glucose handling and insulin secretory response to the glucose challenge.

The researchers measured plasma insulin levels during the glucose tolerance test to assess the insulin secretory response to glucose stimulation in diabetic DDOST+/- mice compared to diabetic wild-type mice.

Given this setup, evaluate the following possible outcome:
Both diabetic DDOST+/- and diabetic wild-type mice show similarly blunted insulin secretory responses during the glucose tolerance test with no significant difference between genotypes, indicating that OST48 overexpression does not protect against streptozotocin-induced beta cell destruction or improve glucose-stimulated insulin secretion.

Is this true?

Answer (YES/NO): NO